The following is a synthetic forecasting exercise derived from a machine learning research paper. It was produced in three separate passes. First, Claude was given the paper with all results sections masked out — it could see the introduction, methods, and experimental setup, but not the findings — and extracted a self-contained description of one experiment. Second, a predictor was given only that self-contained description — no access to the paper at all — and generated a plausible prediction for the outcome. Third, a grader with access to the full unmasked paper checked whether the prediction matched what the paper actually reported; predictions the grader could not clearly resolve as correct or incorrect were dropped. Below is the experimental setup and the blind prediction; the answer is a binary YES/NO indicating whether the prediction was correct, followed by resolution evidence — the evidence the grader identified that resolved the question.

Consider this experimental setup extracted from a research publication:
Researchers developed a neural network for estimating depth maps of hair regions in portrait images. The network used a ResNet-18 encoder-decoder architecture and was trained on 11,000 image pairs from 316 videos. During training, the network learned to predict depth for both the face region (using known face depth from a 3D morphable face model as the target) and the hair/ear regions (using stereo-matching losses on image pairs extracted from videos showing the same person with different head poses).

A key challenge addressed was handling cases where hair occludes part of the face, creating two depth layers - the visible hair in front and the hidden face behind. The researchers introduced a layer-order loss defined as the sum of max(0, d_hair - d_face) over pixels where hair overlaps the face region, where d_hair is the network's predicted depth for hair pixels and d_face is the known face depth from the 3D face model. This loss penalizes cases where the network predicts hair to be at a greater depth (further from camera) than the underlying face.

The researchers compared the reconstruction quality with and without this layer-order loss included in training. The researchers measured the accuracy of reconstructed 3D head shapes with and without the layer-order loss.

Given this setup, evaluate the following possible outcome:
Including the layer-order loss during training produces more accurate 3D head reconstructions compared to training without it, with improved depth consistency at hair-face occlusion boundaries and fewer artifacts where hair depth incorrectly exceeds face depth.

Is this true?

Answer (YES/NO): YES